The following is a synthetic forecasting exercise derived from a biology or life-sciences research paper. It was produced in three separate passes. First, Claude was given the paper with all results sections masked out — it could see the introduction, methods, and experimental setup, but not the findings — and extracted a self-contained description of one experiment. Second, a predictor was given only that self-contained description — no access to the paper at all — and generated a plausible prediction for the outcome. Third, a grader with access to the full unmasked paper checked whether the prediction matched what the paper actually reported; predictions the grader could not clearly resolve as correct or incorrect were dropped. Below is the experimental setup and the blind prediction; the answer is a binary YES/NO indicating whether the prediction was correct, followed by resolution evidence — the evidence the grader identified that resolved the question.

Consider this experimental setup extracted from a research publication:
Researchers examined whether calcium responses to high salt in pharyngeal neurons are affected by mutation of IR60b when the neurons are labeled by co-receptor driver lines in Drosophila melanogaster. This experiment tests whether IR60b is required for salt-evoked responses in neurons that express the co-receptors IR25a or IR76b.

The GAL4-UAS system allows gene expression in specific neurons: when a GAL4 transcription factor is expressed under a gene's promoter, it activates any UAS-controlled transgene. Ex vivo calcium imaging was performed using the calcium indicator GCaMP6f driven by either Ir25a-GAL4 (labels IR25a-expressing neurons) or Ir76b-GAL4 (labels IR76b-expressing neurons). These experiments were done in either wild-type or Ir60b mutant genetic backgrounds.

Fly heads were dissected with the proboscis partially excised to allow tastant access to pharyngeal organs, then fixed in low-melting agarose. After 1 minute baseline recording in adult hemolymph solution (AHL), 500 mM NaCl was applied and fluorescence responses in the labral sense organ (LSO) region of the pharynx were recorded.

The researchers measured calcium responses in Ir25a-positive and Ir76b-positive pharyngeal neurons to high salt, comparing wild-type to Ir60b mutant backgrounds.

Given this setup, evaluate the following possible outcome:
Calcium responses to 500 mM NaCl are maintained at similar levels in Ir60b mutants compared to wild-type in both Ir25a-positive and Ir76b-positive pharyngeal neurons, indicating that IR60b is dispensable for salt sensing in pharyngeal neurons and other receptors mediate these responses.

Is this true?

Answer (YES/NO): NO